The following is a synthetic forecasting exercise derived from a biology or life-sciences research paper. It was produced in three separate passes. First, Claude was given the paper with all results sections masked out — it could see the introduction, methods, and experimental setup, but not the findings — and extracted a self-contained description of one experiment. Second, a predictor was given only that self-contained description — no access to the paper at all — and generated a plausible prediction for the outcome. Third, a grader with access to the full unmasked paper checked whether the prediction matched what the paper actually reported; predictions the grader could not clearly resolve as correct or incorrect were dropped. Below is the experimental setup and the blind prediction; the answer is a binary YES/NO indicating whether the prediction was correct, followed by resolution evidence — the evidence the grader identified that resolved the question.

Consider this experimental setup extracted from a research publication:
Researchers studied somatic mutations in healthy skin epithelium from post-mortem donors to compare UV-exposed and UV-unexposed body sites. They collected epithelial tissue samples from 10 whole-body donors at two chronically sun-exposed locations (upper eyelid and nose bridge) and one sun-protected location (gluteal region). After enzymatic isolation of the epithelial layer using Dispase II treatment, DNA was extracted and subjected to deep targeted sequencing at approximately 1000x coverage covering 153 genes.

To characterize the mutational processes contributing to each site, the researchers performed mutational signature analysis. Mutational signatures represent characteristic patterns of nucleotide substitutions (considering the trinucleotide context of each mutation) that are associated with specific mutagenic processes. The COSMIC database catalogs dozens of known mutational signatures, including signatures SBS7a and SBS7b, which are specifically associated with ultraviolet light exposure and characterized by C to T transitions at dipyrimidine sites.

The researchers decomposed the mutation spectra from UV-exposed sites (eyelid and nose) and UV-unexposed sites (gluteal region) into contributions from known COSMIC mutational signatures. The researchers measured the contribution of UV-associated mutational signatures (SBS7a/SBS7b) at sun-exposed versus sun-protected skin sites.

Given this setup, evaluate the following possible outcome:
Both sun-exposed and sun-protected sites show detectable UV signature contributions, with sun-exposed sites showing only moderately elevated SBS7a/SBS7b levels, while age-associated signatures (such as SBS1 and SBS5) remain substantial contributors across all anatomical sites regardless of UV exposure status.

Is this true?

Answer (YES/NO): NO